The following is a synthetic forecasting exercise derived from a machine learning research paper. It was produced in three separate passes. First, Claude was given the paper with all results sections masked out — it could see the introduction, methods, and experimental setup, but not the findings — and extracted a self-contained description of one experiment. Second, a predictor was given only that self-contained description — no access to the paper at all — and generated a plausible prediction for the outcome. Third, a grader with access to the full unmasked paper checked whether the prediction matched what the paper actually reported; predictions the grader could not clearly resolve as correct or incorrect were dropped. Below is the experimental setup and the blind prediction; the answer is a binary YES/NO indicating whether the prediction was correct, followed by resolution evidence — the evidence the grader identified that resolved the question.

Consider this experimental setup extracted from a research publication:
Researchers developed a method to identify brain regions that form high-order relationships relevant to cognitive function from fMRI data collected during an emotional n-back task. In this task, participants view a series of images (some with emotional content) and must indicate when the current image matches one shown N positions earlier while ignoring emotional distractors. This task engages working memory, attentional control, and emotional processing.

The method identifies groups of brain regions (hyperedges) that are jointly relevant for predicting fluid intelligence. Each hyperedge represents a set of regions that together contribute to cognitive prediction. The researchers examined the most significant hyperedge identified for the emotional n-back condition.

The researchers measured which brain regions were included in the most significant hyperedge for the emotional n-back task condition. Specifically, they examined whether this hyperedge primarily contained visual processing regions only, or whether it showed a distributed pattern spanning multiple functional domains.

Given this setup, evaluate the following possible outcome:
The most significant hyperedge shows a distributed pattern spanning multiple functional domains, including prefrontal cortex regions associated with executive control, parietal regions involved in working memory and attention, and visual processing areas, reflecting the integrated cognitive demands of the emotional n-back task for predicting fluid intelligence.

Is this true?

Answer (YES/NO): YES